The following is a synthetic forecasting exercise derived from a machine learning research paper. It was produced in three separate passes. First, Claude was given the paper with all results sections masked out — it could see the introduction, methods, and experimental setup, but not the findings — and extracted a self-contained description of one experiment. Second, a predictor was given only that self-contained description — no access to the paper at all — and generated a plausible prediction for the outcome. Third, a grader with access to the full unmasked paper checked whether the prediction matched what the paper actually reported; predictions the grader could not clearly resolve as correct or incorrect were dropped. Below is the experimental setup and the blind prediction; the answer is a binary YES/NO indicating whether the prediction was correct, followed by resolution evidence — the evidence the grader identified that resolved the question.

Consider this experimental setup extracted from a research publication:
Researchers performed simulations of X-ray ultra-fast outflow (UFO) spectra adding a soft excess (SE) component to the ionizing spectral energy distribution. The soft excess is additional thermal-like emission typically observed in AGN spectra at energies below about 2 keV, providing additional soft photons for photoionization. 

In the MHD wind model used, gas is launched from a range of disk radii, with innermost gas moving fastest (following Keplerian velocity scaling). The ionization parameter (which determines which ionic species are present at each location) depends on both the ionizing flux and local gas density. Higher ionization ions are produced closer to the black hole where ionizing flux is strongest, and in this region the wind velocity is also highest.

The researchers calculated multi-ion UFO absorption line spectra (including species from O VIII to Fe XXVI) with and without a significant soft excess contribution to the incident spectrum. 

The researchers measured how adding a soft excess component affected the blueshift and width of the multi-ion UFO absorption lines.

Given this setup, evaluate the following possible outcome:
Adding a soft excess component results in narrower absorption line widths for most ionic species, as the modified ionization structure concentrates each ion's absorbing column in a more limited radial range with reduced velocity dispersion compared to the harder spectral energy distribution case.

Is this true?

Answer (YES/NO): NO